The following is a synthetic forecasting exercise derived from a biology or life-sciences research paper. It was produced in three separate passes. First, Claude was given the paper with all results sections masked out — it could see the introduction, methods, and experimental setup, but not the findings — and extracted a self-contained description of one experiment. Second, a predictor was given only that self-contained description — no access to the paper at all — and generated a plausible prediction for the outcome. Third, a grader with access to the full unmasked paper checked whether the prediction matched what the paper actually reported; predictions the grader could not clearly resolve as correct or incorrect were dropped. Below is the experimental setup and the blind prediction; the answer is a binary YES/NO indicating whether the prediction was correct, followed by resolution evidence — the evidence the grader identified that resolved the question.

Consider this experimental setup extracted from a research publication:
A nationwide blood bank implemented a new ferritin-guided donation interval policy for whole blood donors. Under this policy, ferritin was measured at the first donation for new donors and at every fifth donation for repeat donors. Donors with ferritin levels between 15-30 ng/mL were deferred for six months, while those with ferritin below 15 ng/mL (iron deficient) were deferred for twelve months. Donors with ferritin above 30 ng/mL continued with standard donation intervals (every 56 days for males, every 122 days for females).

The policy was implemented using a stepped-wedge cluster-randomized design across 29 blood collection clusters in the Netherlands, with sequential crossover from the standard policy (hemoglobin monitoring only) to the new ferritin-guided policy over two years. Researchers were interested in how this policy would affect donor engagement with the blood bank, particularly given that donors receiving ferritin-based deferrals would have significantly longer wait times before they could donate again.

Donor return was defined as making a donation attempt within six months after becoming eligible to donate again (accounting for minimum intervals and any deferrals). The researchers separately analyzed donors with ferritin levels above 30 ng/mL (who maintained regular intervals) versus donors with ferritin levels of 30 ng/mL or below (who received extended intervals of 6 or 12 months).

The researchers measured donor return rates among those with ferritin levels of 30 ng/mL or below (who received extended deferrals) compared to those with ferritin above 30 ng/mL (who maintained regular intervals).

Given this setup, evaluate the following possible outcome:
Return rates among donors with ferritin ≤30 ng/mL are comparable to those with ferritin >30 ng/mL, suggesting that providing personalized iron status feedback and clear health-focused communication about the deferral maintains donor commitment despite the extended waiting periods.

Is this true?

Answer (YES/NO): YES